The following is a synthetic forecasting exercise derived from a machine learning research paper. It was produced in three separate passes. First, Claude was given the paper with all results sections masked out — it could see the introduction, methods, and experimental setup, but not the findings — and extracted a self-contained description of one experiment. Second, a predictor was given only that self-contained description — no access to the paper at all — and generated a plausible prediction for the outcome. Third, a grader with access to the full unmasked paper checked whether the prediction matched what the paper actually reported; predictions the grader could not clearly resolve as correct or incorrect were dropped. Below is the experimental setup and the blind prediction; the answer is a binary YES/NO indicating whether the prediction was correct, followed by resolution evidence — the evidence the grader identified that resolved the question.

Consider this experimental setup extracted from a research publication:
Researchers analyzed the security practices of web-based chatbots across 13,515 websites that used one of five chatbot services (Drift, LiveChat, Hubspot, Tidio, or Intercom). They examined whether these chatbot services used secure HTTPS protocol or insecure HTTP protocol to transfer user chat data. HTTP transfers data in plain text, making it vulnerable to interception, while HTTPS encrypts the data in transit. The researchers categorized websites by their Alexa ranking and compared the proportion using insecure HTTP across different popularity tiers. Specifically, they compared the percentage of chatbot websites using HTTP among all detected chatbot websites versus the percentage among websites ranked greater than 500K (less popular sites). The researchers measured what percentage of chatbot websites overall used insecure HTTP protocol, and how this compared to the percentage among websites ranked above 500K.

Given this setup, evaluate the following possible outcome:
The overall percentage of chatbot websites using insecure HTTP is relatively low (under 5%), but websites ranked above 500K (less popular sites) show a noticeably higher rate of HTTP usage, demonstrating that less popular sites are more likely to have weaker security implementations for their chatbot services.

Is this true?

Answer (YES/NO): NO